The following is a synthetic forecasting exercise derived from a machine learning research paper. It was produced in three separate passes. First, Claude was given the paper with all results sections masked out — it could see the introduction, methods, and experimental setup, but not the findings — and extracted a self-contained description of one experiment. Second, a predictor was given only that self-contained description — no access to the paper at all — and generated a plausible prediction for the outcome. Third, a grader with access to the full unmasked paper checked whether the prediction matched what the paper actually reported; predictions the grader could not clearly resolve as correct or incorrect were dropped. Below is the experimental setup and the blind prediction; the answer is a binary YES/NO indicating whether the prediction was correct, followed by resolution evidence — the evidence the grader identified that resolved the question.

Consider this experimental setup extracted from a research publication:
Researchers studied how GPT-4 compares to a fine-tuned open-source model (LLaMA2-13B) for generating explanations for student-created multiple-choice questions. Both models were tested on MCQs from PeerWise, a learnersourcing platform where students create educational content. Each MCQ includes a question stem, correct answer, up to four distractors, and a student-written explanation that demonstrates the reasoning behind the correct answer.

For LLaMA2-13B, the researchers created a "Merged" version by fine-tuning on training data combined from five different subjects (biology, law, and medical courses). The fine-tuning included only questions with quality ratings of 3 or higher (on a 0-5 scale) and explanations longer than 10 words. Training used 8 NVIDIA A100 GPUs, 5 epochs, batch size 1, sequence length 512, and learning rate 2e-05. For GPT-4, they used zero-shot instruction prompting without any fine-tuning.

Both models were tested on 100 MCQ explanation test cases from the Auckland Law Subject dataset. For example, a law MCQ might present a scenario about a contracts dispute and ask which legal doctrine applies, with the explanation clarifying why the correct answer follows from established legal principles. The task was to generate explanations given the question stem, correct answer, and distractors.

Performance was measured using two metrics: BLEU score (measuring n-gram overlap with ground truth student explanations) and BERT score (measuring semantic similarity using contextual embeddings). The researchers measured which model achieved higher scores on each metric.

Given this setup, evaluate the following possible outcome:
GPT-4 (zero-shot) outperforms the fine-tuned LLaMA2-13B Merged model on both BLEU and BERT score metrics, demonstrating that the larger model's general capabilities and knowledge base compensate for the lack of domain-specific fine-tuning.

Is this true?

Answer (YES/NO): NO